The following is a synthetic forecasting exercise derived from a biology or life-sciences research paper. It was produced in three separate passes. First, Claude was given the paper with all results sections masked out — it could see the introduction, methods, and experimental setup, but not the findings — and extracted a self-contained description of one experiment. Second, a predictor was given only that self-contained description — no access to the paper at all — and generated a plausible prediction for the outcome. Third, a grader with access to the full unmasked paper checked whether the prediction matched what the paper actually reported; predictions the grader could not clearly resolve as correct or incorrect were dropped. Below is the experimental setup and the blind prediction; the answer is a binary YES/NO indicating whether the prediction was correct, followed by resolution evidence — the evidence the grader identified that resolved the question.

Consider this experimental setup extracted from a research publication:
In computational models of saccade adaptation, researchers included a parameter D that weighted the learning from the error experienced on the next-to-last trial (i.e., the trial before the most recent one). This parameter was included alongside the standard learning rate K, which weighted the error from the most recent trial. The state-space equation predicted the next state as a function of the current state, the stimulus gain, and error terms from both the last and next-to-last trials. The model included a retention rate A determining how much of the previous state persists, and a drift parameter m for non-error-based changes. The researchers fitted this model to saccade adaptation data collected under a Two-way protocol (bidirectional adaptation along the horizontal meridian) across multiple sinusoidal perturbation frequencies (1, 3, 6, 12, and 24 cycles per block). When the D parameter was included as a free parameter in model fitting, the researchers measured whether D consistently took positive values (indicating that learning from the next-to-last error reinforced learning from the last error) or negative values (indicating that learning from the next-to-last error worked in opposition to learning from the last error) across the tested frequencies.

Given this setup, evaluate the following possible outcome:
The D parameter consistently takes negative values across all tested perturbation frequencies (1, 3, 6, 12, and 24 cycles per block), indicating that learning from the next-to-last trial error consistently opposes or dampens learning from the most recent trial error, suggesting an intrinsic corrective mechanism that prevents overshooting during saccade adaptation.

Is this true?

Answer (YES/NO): YES